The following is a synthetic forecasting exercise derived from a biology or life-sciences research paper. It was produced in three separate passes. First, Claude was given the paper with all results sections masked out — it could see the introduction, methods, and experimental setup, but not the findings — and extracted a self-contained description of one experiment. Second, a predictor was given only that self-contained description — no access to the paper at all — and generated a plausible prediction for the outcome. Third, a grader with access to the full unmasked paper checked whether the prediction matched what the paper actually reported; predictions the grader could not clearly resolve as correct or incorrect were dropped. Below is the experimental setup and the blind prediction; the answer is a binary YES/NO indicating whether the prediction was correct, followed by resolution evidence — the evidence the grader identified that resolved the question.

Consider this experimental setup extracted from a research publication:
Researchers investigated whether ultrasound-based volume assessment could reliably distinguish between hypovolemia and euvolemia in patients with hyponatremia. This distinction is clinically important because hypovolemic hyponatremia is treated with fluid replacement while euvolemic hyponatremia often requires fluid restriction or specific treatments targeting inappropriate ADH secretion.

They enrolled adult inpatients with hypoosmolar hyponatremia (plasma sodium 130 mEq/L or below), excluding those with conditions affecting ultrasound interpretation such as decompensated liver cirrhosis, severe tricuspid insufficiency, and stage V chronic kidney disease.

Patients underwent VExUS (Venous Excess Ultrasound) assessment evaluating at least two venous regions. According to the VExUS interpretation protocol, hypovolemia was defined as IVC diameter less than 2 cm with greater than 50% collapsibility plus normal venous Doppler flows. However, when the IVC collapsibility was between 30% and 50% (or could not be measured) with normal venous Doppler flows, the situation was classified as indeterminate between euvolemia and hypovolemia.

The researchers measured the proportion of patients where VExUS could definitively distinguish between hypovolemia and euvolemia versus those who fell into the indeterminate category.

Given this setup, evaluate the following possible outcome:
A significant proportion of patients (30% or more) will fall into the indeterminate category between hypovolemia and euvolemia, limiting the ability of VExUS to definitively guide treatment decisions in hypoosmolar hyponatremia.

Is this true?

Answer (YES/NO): NO